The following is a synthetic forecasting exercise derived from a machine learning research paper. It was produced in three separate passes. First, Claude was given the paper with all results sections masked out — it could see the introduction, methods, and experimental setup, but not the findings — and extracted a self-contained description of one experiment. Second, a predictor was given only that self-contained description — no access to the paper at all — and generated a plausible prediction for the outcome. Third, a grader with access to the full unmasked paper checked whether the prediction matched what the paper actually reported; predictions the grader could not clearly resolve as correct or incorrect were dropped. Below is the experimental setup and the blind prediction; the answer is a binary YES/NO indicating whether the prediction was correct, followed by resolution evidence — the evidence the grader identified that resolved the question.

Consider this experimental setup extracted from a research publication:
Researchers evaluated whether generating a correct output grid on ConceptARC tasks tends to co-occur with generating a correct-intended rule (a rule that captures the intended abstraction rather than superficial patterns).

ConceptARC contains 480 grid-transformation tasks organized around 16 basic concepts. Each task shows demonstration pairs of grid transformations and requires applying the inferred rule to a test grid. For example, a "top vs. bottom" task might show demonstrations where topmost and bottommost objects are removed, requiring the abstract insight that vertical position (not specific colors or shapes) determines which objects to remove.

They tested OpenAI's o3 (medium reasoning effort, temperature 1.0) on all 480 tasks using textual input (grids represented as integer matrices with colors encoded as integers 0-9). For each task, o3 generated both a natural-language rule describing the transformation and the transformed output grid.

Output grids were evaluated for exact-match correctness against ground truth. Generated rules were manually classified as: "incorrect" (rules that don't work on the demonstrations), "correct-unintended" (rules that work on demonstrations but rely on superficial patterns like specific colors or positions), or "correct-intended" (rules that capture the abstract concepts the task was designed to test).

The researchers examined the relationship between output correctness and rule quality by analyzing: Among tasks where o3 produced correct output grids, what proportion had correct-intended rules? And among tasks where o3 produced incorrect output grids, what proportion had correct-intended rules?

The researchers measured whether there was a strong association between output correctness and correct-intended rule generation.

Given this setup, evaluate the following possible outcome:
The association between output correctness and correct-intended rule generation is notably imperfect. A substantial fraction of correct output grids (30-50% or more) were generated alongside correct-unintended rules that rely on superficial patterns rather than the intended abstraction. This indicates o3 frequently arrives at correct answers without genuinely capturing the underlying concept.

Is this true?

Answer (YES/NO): NO